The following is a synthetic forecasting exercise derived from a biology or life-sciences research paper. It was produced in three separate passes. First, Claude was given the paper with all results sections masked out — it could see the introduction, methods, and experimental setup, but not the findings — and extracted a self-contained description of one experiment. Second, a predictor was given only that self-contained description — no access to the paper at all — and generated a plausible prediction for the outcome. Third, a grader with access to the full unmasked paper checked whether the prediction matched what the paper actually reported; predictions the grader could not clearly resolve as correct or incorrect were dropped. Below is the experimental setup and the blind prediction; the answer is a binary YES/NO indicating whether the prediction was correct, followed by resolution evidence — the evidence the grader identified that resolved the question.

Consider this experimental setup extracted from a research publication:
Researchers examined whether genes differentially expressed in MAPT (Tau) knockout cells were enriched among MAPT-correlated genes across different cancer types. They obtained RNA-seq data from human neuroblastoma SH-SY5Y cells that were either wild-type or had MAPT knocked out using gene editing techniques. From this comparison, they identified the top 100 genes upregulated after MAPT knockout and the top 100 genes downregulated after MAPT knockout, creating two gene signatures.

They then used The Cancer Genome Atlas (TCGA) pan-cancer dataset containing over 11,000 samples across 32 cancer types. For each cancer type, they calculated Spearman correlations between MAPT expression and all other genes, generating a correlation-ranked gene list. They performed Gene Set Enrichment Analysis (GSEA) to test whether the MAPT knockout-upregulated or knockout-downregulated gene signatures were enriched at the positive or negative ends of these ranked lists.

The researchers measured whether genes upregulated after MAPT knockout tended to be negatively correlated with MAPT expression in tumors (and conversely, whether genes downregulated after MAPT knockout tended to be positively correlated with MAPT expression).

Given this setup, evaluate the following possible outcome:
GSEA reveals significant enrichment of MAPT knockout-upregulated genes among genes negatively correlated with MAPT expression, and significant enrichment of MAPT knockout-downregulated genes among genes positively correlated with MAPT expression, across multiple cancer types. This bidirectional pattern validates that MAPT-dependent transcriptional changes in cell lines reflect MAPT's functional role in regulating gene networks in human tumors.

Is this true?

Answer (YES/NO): NO